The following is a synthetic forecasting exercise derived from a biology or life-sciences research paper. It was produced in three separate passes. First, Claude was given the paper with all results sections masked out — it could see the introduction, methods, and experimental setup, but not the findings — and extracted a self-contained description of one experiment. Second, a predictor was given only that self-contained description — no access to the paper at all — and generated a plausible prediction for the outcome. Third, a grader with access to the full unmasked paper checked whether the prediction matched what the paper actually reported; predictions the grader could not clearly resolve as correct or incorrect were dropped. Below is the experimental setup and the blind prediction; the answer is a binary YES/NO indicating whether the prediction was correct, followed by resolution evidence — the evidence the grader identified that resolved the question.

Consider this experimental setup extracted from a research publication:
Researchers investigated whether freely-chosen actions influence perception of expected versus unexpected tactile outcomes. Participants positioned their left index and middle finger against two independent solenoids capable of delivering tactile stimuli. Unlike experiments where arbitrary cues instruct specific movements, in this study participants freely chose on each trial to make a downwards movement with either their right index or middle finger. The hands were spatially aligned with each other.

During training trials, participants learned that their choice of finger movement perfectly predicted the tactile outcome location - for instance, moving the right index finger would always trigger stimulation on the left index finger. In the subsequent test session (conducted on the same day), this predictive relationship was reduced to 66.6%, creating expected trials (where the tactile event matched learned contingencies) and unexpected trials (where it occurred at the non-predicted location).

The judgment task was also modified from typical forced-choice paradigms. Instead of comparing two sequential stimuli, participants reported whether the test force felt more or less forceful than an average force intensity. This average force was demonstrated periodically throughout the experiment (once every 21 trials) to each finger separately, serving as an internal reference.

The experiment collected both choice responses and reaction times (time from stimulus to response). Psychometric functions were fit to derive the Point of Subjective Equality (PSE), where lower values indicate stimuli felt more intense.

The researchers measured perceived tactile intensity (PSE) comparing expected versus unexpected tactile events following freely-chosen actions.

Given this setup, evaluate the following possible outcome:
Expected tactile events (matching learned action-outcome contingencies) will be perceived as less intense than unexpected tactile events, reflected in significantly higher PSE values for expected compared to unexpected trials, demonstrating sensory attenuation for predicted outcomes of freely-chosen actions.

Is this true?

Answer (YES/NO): NO